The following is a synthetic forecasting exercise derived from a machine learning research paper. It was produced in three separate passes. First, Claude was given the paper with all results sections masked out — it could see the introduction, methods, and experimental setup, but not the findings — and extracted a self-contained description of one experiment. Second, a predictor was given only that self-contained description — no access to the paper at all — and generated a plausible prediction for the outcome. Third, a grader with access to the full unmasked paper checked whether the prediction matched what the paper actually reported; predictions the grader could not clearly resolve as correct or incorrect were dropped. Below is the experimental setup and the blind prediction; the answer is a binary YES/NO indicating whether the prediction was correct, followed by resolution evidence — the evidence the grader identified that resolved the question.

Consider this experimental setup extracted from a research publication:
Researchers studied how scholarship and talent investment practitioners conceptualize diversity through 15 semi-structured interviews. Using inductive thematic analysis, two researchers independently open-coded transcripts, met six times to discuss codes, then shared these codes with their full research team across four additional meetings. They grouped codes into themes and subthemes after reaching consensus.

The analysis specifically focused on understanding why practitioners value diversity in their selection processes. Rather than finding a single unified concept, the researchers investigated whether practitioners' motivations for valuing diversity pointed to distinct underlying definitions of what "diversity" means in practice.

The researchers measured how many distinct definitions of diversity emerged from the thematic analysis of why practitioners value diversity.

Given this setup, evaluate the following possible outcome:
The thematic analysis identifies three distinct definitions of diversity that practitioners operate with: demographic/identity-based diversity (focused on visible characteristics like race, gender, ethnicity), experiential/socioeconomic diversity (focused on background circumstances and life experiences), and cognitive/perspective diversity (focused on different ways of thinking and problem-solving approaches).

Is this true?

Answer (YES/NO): NO